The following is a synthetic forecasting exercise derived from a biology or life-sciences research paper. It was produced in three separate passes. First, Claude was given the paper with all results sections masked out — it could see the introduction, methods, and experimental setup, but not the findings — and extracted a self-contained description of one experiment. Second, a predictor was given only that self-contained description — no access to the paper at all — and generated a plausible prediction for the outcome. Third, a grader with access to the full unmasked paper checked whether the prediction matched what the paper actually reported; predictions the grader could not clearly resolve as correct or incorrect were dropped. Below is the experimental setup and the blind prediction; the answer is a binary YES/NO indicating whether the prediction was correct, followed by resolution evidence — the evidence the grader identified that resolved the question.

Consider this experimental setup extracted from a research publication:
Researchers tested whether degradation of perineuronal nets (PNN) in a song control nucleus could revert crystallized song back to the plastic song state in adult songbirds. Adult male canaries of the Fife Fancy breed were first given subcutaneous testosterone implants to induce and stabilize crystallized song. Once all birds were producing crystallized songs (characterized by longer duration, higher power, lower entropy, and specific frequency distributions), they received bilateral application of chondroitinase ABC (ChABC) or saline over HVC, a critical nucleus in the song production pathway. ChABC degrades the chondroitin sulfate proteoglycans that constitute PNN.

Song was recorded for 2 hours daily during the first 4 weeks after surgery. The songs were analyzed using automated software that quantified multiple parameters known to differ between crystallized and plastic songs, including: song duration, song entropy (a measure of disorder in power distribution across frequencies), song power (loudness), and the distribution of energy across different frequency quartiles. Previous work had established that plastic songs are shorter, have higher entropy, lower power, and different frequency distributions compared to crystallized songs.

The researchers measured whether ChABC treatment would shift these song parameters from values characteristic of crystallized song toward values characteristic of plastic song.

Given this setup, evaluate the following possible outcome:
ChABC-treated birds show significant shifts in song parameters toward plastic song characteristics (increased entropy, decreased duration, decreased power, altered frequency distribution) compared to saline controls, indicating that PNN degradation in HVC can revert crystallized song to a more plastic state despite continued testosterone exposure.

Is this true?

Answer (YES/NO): NO